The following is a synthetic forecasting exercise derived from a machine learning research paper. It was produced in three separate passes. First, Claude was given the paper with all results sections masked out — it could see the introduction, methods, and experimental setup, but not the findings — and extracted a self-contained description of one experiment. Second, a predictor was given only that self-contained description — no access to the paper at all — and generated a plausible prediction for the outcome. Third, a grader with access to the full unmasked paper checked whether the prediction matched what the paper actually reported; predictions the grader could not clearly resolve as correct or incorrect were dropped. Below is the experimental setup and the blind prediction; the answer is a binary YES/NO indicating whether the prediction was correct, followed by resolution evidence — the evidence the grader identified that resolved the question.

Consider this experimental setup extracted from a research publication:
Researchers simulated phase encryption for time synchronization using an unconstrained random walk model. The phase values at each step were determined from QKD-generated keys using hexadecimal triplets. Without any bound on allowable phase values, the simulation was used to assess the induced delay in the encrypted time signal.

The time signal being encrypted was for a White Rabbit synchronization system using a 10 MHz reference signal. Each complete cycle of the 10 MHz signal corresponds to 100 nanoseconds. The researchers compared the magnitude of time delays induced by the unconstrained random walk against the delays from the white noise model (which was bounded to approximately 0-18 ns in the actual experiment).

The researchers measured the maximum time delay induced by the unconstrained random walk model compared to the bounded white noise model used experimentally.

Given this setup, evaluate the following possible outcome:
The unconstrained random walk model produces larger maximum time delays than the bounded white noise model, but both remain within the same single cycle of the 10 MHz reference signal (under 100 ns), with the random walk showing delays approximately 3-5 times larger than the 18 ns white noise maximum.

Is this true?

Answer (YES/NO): NO